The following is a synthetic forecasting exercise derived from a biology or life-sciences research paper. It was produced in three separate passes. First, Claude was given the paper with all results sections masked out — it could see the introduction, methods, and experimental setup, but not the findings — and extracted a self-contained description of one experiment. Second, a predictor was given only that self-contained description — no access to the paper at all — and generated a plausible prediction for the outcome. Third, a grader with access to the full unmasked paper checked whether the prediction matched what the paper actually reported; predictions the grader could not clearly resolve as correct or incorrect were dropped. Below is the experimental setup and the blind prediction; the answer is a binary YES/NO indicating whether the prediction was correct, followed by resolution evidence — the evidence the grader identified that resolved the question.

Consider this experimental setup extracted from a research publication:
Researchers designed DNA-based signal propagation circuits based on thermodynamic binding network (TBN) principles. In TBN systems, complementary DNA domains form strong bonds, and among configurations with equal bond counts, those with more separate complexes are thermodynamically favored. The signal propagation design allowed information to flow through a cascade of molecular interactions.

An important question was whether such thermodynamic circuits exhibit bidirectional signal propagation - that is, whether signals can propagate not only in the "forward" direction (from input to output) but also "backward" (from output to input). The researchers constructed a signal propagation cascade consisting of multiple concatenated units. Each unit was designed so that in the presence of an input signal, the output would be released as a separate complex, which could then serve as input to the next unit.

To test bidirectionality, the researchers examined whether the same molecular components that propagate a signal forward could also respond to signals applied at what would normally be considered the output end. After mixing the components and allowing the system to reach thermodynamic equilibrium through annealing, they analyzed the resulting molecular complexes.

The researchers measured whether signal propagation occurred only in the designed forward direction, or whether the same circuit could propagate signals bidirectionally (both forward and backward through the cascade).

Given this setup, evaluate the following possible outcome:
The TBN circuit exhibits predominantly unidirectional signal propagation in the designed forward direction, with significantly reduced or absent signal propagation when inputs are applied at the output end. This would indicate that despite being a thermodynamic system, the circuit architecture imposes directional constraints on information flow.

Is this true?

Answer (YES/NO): NO